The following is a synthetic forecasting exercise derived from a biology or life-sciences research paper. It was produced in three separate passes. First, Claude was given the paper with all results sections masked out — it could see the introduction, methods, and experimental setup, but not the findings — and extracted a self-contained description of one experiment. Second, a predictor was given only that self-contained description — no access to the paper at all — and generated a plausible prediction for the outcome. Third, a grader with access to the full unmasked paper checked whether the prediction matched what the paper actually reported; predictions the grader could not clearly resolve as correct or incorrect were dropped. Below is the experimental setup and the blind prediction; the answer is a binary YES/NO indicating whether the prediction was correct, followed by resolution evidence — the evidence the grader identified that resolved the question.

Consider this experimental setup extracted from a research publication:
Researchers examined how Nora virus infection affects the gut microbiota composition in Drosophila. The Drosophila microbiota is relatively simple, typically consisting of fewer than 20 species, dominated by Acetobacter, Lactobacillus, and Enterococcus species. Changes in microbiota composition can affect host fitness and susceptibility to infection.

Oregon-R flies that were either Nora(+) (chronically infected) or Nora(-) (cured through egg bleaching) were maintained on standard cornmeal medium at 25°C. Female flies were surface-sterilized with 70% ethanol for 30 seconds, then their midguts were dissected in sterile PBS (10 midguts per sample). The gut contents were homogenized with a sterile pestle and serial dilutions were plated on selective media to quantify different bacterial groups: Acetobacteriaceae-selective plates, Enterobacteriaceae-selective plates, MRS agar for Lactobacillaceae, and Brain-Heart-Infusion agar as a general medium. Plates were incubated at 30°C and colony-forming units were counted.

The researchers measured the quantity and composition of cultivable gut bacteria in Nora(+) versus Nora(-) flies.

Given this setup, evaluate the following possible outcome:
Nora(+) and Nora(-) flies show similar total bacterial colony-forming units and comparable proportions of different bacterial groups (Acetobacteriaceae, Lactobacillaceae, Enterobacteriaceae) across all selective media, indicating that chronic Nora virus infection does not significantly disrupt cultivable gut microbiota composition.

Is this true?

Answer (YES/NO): NO